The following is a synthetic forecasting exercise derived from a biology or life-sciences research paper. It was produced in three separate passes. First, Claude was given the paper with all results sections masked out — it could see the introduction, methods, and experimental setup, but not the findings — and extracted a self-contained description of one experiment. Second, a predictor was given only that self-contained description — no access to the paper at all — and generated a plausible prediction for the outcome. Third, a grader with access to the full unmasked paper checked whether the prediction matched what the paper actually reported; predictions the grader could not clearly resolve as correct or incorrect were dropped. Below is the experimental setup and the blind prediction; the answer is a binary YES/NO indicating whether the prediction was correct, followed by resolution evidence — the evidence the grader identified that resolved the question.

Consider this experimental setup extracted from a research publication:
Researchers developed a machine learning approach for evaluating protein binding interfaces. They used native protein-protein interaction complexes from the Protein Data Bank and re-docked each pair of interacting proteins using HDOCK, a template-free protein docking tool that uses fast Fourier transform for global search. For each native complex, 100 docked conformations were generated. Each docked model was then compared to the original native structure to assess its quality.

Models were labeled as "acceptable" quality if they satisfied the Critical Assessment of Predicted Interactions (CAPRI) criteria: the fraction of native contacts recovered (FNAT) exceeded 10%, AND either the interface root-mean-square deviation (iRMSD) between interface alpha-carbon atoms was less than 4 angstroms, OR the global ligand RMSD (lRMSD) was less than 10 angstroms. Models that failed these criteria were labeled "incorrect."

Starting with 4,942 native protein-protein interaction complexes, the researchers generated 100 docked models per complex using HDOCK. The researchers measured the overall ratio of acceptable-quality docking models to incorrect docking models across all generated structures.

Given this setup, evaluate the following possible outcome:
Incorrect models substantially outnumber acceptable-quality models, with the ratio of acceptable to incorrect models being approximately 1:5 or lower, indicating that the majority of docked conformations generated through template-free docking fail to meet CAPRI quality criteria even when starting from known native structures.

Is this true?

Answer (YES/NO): NO